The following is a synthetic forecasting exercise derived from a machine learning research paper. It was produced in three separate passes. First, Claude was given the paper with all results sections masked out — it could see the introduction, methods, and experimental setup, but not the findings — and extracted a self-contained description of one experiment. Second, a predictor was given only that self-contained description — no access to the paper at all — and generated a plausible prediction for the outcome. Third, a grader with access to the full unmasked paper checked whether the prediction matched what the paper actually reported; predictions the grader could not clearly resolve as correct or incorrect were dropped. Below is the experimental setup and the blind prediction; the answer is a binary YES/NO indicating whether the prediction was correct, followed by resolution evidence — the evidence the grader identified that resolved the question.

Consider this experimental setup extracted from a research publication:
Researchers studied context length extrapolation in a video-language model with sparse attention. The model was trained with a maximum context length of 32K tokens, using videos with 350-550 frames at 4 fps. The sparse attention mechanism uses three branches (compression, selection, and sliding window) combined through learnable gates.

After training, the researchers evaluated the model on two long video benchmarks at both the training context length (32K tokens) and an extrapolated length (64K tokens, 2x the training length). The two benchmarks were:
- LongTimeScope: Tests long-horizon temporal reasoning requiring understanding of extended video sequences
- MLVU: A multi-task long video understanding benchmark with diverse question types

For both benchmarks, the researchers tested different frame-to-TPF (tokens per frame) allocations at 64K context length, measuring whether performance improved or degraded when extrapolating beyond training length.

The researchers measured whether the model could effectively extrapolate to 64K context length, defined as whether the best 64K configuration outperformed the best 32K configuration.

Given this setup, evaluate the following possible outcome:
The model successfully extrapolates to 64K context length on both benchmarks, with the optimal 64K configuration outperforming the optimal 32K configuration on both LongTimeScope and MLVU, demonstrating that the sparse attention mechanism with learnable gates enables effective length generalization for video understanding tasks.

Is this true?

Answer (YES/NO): YES